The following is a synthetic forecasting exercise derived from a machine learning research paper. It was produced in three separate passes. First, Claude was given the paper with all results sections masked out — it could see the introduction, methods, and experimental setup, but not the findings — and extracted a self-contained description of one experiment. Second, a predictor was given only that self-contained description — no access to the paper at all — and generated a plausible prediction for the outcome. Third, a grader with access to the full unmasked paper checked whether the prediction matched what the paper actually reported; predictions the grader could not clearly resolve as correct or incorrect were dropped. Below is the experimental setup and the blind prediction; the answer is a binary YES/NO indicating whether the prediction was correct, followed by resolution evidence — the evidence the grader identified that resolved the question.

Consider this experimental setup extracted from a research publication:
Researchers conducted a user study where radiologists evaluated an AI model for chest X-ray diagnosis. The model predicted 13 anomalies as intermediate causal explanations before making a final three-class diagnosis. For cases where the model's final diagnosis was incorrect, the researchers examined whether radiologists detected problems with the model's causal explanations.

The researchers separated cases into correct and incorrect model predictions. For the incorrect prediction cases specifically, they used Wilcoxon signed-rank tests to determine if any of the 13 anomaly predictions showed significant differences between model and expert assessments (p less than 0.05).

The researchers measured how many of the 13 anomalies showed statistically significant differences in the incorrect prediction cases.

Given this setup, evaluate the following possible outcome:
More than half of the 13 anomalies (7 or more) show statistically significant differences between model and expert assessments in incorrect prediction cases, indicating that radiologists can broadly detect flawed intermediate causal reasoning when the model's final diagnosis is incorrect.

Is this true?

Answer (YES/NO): NO